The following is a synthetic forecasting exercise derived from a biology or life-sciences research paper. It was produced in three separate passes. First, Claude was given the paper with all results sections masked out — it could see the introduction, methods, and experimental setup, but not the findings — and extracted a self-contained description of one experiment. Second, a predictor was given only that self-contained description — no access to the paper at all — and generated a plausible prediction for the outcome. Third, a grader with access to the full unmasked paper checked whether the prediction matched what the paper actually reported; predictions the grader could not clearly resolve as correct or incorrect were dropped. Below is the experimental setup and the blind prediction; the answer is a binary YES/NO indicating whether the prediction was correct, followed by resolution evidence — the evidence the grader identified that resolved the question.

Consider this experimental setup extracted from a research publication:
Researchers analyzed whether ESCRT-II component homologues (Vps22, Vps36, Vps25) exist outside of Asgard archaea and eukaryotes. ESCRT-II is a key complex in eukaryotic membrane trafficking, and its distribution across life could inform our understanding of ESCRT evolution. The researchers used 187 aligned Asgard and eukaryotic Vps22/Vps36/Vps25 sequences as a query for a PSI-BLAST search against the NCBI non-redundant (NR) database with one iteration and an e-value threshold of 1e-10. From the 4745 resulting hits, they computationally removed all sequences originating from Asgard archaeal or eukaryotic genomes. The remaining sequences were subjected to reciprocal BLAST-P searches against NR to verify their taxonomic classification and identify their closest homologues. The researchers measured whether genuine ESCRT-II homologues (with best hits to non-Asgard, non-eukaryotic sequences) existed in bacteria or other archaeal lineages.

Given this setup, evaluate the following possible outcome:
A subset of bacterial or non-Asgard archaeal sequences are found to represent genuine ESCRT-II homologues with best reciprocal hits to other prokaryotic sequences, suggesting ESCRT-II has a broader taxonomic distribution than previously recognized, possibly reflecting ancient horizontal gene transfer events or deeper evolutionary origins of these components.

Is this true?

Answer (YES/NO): NO